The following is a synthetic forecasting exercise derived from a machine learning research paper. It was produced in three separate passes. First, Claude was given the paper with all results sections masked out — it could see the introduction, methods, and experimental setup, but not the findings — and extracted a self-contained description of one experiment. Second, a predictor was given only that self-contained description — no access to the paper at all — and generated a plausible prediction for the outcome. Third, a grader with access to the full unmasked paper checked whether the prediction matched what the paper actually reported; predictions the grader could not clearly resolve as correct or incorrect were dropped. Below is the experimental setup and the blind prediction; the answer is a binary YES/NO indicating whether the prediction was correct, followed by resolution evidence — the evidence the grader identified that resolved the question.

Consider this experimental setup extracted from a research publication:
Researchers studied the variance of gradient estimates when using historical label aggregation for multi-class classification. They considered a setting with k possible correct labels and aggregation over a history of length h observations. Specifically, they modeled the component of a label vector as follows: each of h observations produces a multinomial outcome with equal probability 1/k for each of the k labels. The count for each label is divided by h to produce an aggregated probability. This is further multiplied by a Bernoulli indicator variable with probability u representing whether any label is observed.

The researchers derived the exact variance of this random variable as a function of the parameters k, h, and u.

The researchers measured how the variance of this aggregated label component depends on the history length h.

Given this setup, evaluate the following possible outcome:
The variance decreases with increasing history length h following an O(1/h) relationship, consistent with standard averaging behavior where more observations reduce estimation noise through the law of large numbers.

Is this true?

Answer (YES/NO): NO